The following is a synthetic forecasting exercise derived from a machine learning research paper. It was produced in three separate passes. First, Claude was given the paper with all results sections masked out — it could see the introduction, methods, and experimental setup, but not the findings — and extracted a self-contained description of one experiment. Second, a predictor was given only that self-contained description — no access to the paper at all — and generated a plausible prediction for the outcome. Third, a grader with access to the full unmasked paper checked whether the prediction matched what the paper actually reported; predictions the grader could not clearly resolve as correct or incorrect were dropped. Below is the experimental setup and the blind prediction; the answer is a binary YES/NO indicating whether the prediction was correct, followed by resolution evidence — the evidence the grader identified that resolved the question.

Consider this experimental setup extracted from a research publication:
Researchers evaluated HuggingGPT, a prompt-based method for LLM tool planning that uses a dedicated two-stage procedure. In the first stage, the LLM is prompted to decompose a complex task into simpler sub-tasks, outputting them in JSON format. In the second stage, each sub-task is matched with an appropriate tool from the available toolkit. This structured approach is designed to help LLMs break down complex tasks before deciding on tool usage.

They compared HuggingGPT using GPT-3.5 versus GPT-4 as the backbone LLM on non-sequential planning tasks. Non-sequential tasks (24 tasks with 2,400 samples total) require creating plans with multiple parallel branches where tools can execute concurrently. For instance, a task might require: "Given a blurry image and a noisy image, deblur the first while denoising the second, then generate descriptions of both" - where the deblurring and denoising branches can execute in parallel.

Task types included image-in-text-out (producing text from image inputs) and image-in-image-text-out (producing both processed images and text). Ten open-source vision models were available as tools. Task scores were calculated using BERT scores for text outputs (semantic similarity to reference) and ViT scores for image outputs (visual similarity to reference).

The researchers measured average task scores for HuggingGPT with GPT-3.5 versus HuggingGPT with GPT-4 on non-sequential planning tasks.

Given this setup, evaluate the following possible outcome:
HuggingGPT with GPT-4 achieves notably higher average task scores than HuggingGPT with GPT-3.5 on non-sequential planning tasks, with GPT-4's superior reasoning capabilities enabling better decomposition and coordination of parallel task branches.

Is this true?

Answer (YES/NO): YES